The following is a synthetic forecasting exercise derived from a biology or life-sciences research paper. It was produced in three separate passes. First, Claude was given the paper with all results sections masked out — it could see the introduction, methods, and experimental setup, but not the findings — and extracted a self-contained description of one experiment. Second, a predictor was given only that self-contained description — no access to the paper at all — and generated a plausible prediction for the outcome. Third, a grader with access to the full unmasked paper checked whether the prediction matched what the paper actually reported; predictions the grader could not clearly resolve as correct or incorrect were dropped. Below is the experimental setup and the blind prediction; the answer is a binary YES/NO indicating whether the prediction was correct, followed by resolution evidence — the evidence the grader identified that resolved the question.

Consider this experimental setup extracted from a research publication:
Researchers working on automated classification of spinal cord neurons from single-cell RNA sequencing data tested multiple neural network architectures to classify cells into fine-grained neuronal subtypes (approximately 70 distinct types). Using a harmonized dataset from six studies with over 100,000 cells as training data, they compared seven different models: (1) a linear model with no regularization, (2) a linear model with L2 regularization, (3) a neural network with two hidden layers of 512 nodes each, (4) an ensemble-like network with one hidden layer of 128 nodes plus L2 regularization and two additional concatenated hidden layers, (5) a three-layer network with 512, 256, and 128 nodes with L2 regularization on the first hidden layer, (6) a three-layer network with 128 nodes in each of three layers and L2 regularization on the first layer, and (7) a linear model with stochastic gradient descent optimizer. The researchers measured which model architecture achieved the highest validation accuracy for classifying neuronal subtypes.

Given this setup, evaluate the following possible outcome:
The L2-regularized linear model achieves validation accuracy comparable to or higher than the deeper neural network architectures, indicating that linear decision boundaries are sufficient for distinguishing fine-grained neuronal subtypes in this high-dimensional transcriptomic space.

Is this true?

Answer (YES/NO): NO